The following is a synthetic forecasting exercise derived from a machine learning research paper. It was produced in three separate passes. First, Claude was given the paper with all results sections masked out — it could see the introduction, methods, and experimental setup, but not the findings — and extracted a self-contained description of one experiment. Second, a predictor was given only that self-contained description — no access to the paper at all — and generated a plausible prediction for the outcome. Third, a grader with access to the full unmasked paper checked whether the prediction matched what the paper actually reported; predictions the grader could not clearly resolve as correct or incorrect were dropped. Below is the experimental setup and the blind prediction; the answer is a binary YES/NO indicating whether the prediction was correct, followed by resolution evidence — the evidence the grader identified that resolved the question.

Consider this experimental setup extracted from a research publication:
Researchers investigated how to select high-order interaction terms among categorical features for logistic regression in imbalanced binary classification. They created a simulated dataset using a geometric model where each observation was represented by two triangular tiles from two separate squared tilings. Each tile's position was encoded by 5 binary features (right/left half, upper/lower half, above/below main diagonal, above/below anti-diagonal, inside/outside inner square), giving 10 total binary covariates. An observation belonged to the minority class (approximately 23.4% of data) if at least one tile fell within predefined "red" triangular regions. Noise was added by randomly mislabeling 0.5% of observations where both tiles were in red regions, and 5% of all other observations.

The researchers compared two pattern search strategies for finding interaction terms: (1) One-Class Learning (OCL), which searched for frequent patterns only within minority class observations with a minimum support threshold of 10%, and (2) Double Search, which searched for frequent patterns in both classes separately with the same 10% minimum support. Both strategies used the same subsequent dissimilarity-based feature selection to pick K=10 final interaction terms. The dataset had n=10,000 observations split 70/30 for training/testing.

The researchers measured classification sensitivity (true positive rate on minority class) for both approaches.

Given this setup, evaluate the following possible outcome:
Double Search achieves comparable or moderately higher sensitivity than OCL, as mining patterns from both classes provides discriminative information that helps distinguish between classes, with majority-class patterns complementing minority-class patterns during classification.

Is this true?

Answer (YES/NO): NO